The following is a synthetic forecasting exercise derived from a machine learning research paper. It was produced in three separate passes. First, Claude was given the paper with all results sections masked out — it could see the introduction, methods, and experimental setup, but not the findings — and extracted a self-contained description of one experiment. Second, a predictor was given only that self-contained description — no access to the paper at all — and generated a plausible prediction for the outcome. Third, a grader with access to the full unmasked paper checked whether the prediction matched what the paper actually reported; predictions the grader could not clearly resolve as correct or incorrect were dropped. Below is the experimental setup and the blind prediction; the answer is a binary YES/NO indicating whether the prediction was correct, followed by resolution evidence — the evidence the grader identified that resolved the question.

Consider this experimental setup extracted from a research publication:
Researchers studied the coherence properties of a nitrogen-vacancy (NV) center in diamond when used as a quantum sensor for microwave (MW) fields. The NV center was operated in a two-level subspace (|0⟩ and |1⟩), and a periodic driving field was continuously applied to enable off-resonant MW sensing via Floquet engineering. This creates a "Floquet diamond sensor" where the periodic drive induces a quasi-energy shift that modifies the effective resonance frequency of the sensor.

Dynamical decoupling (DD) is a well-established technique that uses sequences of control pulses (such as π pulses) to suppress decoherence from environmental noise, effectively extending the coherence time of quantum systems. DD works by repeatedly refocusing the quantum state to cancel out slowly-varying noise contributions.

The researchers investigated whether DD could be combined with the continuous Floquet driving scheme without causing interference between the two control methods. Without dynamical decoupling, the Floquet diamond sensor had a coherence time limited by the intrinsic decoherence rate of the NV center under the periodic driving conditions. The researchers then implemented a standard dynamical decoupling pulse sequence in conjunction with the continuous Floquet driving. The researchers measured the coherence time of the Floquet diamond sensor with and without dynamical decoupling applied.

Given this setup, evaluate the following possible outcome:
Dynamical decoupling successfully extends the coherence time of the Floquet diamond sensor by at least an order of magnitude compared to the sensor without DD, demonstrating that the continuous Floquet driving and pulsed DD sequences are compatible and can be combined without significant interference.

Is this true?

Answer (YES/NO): YES